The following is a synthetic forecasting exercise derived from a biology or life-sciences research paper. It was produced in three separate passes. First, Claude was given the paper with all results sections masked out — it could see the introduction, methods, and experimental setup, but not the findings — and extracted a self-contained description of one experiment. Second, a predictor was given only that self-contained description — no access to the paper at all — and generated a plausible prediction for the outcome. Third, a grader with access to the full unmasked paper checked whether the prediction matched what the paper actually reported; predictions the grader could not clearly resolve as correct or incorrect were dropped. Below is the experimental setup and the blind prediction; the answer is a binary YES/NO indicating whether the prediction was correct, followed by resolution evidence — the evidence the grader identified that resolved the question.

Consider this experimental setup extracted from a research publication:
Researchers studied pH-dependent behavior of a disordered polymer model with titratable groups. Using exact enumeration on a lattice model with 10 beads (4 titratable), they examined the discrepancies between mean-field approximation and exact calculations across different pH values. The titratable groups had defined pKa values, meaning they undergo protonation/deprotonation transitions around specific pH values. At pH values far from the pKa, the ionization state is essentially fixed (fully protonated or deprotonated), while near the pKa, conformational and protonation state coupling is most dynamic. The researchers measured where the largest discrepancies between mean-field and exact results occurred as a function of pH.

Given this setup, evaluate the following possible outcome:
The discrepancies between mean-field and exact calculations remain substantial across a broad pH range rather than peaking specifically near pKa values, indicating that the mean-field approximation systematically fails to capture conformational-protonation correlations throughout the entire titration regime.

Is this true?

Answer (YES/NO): NO